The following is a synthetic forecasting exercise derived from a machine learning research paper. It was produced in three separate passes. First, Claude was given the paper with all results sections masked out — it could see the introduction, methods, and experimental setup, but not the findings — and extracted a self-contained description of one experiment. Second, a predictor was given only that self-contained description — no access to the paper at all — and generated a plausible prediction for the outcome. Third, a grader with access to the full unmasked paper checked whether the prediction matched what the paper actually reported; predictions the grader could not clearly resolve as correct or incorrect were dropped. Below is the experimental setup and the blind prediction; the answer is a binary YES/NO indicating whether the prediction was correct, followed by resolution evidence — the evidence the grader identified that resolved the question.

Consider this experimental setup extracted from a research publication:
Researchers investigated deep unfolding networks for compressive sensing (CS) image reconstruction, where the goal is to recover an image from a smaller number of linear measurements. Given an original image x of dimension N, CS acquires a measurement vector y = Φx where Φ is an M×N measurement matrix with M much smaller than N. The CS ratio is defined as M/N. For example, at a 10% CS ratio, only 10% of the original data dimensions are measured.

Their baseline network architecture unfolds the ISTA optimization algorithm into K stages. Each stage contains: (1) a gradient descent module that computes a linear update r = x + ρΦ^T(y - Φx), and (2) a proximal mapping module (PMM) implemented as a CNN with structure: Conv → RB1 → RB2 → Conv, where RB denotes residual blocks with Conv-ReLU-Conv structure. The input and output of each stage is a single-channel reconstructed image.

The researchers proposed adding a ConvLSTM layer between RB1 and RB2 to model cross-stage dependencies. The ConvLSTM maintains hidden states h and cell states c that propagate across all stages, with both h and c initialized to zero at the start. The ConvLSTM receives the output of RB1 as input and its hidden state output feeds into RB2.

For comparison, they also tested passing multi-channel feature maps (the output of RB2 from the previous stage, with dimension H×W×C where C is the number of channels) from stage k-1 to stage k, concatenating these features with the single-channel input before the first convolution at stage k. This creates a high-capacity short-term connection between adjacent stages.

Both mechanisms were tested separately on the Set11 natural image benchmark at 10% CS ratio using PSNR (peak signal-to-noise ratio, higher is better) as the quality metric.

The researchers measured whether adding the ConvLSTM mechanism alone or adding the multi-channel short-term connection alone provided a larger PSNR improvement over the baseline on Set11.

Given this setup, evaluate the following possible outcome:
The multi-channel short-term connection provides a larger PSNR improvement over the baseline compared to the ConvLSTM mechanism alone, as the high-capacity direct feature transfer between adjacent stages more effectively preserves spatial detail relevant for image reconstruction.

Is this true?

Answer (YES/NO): YES